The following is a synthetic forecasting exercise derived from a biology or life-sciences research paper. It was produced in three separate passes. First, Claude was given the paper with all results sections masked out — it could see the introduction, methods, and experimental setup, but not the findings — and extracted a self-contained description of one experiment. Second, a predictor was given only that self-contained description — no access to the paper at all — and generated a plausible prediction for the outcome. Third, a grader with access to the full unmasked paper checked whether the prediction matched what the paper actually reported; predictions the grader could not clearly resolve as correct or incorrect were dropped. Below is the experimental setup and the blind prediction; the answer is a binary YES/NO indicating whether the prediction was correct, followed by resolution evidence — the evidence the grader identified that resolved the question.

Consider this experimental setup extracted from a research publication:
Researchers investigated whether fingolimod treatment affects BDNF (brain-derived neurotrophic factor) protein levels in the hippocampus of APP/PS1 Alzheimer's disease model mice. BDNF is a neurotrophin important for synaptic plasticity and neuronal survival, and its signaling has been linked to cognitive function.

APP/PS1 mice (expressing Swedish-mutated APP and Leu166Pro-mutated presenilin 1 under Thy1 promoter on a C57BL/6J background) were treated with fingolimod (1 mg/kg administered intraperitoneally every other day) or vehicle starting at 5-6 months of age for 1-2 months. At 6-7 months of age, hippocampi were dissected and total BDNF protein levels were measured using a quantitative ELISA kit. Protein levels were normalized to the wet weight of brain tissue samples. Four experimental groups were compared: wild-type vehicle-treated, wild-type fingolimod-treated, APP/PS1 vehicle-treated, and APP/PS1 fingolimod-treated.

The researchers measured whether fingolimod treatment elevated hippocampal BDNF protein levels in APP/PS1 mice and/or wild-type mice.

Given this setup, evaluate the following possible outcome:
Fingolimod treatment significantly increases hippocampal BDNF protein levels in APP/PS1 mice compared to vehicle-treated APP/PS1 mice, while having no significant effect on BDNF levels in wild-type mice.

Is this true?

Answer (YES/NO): NO